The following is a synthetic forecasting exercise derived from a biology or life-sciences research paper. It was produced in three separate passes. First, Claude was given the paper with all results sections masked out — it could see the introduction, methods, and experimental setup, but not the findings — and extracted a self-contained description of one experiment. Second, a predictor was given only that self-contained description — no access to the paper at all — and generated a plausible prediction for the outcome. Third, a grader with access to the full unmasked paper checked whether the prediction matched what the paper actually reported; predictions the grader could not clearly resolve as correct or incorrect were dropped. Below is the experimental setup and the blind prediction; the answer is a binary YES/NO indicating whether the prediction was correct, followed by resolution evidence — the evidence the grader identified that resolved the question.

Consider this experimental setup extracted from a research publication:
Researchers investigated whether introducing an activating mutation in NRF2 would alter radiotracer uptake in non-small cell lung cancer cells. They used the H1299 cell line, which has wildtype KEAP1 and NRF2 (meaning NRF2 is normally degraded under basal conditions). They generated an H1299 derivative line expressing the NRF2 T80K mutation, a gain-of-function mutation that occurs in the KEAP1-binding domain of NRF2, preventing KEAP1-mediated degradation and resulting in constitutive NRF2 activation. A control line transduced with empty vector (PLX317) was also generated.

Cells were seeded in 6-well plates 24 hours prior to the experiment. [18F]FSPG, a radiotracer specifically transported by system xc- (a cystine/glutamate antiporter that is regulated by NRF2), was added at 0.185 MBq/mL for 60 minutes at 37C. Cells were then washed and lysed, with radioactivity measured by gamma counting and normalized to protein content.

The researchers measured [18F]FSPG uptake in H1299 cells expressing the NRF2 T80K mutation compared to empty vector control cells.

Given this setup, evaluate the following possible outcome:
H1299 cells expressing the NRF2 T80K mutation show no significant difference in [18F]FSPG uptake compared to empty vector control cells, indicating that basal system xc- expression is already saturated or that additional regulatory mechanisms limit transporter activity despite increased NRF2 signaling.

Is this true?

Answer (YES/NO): NO